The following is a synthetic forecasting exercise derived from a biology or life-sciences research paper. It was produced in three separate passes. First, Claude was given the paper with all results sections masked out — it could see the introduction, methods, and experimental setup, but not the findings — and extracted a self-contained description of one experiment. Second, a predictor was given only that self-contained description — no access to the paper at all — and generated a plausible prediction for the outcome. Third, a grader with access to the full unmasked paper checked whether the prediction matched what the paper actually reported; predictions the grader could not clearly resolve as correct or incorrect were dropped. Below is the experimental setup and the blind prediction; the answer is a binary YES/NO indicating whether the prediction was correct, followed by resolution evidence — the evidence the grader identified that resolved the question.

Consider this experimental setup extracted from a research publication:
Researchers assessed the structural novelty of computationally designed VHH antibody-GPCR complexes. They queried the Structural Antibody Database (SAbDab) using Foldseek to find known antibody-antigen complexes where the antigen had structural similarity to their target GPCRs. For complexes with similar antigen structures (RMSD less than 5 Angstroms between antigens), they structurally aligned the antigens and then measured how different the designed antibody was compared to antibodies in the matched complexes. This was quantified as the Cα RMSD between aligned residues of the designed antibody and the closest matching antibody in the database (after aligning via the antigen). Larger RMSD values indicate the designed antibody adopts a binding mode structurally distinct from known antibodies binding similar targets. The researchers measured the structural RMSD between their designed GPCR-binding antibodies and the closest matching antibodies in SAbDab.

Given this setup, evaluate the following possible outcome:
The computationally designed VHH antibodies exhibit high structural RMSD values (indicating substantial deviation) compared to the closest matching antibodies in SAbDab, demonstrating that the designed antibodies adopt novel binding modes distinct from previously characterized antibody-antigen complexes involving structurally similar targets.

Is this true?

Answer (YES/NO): YES